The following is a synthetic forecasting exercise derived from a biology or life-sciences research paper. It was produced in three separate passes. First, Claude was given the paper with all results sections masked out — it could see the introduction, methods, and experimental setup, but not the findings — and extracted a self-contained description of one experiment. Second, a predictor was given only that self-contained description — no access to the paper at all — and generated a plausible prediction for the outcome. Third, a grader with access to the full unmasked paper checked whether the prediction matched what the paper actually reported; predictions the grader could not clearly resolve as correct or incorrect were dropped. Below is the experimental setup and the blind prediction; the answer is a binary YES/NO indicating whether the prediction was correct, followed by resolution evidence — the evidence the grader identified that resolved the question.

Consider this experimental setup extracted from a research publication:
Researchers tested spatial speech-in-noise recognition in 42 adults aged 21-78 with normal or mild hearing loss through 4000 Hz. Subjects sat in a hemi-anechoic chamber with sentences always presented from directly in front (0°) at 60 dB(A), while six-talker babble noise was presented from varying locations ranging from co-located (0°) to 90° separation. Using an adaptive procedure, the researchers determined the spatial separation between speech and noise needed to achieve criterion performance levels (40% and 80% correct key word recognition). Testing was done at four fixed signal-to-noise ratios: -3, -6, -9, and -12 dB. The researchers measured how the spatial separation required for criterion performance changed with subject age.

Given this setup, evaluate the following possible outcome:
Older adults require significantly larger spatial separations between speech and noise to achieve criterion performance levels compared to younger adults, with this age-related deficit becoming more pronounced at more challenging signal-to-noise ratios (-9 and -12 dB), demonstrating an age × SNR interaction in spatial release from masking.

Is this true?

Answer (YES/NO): NO